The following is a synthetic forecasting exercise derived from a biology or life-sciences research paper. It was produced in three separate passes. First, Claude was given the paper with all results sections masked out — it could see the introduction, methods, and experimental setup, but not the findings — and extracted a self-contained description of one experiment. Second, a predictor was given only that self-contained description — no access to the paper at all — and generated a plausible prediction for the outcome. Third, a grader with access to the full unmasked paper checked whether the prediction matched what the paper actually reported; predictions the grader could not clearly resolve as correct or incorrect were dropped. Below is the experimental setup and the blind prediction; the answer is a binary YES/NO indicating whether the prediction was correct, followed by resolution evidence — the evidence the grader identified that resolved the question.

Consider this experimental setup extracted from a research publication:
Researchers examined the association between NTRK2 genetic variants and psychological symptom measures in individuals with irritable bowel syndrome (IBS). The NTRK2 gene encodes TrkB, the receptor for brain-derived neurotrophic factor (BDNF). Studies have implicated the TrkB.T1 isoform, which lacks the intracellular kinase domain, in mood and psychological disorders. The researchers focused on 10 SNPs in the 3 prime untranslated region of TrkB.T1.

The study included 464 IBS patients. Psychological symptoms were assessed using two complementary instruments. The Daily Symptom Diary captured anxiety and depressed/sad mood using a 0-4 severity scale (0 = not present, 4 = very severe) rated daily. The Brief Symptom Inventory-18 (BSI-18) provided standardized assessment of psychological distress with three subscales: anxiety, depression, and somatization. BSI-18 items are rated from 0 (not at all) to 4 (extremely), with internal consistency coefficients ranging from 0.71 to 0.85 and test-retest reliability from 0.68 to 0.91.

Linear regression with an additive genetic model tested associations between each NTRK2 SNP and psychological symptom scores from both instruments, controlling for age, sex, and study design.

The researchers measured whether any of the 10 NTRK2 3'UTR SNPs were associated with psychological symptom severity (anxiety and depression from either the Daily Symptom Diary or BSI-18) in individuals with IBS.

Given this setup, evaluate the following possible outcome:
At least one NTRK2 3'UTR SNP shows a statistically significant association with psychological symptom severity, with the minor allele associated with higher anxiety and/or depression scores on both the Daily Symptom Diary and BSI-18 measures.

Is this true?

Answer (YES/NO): NO